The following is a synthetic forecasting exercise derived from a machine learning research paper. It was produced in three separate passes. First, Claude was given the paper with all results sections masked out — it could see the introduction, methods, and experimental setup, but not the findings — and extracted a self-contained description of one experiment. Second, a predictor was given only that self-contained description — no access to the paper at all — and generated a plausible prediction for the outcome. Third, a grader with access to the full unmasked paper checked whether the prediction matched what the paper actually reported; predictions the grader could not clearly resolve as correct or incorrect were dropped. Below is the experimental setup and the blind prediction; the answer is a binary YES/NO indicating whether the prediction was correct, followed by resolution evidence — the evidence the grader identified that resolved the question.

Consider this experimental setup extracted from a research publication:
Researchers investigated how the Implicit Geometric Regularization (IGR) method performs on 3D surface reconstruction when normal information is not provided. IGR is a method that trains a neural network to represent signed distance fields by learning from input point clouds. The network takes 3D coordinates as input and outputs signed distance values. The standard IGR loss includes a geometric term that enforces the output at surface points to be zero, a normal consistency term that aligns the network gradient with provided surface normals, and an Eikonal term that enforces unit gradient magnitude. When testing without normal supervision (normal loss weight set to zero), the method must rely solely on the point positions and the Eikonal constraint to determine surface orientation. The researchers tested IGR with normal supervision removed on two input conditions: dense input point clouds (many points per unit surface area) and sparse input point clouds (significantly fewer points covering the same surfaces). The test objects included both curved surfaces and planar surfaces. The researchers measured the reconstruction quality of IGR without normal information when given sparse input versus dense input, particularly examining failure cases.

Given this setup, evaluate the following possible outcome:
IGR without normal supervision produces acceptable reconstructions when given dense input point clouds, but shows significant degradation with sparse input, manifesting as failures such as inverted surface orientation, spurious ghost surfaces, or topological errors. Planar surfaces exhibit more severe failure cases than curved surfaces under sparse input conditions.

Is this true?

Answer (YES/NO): YES